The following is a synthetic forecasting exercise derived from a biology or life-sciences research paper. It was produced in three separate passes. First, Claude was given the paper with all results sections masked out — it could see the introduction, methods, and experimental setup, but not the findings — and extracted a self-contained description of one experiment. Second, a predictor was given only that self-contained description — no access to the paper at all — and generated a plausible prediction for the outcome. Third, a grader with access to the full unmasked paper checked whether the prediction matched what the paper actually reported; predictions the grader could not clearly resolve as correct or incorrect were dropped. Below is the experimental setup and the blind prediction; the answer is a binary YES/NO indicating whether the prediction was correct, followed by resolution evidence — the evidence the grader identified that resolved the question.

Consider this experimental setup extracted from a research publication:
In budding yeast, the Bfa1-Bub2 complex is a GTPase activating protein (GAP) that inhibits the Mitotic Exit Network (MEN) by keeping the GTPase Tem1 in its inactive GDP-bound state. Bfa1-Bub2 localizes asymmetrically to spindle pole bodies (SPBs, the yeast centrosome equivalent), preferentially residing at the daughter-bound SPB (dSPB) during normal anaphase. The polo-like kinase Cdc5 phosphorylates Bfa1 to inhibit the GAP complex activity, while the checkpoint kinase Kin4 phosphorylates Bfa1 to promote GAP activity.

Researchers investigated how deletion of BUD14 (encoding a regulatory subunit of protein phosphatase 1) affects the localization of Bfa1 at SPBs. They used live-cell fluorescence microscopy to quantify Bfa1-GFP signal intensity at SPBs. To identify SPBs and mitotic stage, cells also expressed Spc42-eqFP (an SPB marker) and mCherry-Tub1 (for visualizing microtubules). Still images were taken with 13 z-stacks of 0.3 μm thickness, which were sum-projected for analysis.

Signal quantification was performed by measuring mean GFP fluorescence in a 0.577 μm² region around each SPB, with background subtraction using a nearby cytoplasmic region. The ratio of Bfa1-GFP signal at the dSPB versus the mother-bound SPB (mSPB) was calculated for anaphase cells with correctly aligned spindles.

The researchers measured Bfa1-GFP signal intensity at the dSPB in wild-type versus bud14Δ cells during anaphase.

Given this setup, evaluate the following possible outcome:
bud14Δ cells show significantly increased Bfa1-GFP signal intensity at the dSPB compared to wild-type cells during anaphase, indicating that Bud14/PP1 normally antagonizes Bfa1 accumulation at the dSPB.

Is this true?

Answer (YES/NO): YES